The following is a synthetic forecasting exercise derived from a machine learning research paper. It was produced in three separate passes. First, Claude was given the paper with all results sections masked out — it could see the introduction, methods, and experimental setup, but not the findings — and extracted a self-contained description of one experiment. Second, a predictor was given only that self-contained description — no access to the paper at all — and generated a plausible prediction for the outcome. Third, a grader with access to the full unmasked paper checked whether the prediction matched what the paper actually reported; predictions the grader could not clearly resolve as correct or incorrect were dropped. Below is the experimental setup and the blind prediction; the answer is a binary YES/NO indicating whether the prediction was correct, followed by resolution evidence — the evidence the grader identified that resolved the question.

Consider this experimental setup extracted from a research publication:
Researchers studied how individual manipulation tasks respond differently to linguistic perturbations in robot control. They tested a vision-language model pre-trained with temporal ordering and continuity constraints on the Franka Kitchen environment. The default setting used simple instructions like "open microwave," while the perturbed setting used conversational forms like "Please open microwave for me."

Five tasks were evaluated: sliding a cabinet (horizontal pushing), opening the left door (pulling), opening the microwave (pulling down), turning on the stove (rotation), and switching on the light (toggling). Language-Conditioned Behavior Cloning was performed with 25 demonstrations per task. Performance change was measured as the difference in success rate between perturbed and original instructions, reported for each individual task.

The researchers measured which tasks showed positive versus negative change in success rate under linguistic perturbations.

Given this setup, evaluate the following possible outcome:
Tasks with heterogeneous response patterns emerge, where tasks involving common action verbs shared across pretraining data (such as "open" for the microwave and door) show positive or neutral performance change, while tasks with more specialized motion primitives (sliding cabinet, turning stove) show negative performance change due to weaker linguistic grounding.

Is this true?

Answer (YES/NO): NO